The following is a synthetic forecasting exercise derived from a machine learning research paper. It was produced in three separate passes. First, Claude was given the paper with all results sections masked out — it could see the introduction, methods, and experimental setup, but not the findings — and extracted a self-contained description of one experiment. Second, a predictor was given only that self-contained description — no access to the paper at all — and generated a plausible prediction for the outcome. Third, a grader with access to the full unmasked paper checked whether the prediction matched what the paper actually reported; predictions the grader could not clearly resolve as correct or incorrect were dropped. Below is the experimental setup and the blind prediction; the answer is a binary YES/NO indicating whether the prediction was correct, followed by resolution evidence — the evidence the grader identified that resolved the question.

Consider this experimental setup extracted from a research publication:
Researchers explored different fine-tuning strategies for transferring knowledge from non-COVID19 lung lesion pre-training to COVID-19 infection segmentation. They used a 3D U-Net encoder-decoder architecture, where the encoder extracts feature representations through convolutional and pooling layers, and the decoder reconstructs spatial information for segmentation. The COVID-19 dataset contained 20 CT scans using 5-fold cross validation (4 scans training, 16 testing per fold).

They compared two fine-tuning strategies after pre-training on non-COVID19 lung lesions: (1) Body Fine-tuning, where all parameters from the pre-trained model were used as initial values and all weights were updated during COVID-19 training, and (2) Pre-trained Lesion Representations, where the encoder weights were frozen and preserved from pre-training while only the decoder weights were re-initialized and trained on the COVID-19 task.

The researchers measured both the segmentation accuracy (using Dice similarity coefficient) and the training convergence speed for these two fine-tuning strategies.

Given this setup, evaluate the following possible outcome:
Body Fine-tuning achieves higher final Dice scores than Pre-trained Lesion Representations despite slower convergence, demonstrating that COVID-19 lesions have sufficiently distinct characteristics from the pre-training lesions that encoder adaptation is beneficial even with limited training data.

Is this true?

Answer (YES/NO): NO